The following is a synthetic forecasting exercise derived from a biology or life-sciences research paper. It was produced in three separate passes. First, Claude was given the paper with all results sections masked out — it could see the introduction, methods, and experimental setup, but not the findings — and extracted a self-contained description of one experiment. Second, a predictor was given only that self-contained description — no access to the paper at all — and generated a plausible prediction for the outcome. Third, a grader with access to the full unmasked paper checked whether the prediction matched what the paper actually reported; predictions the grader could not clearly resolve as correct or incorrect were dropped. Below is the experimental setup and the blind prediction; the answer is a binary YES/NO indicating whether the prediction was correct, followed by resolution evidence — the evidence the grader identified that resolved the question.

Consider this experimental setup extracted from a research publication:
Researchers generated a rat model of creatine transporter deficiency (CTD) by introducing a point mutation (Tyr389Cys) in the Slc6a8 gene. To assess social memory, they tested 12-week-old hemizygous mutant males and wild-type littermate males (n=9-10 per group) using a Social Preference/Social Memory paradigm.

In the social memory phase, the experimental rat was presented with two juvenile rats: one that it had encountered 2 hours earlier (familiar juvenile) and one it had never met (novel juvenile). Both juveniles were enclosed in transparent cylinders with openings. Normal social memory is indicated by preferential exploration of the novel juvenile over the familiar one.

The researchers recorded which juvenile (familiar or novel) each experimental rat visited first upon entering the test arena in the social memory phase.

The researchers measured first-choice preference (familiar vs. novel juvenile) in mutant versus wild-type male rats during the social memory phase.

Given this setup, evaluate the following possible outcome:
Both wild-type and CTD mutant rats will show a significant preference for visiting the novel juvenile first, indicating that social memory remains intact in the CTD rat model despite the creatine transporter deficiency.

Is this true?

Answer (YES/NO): NO